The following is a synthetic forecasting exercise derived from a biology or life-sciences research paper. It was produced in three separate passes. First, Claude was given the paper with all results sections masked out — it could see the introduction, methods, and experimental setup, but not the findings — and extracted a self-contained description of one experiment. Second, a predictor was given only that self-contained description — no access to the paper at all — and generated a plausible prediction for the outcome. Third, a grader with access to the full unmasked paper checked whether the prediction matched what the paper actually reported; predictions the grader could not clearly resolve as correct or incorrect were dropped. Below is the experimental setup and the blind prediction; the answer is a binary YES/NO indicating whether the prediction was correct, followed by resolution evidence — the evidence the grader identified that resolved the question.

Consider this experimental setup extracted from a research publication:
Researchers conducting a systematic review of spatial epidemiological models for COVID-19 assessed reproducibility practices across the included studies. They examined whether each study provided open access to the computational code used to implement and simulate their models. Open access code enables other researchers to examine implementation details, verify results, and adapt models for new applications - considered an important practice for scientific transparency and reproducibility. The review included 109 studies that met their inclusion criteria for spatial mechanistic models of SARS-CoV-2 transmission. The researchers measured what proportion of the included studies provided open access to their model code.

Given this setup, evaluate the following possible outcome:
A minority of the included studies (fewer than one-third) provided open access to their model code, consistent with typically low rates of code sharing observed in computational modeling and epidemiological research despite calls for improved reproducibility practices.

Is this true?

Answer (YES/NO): YES